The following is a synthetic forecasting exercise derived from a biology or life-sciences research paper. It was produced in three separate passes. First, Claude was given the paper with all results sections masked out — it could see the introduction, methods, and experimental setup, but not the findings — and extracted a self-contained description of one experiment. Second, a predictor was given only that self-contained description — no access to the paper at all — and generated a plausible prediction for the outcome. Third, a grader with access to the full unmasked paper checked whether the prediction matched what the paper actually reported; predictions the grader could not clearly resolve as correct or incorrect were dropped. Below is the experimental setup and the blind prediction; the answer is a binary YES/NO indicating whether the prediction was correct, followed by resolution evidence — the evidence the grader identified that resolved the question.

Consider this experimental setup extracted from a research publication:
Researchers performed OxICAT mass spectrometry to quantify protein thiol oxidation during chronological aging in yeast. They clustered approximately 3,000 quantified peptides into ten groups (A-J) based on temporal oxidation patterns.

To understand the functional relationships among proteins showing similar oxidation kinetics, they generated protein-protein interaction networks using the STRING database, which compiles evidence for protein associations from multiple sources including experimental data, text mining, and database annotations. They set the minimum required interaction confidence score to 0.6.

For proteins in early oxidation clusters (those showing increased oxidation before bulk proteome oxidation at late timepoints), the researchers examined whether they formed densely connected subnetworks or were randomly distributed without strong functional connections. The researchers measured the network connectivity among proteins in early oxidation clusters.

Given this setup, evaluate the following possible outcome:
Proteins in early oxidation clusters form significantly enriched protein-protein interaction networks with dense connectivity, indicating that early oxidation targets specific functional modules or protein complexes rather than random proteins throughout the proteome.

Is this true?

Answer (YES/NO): YES